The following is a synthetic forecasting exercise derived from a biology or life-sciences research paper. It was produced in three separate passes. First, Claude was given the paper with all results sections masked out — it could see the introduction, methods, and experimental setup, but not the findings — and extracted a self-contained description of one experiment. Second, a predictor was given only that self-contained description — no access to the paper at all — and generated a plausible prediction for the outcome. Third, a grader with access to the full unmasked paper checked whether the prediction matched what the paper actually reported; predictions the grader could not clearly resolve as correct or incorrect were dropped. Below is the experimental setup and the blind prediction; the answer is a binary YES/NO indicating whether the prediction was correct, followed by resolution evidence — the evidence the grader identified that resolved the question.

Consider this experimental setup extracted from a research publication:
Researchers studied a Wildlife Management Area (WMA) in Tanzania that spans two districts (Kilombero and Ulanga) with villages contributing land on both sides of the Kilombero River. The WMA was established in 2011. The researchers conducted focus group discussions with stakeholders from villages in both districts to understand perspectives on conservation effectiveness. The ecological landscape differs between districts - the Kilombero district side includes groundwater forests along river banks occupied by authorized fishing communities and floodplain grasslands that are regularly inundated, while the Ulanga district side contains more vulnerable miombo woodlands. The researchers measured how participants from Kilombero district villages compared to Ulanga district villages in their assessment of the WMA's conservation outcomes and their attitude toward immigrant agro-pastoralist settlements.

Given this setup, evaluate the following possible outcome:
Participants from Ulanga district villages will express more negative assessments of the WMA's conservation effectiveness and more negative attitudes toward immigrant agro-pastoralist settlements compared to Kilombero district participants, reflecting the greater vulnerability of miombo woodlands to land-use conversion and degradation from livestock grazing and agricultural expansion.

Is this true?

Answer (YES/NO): YES